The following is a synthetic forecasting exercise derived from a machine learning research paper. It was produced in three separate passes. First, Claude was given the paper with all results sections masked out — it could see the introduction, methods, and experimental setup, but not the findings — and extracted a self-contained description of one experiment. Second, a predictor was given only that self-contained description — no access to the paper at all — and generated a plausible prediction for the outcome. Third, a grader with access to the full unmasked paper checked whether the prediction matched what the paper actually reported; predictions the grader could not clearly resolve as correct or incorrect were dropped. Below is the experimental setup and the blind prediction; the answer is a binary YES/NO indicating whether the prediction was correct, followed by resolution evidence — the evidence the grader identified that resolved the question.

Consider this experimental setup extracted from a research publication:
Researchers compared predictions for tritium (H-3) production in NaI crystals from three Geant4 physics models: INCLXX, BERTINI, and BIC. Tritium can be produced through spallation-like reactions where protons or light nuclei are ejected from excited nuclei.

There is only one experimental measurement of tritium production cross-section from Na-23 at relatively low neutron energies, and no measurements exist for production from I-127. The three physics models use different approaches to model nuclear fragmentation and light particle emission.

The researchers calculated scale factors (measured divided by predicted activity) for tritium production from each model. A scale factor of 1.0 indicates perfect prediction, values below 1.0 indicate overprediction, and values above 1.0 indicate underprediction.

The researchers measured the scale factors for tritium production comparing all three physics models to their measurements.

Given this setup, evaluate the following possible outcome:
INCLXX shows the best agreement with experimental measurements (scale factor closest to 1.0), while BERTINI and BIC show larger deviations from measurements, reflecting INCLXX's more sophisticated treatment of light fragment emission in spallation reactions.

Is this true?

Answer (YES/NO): NO